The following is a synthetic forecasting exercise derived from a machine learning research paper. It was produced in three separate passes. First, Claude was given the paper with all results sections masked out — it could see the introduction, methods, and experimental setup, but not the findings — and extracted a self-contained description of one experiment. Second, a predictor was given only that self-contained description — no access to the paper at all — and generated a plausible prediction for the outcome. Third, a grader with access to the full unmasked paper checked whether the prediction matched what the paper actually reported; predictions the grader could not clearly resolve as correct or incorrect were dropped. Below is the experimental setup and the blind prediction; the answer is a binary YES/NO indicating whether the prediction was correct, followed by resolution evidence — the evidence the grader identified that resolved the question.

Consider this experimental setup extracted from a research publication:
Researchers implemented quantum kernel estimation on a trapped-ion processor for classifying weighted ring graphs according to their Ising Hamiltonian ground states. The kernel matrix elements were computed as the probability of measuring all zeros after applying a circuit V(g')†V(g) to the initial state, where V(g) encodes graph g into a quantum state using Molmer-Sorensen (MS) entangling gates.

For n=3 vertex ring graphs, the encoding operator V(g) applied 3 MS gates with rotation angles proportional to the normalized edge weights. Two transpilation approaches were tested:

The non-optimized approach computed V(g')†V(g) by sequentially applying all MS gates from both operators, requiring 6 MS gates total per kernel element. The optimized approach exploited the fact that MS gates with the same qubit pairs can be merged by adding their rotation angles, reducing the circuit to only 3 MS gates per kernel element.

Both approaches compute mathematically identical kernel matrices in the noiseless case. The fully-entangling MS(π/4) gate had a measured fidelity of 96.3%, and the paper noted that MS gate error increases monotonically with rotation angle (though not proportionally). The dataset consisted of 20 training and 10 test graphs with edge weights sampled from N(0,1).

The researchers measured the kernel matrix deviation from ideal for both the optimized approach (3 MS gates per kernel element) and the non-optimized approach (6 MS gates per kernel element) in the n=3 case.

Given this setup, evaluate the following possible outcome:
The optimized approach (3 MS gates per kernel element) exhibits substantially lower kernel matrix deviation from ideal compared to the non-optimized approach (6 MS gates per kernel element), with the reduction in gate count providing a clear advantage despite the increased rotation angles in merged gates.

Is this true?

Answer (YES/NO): YES